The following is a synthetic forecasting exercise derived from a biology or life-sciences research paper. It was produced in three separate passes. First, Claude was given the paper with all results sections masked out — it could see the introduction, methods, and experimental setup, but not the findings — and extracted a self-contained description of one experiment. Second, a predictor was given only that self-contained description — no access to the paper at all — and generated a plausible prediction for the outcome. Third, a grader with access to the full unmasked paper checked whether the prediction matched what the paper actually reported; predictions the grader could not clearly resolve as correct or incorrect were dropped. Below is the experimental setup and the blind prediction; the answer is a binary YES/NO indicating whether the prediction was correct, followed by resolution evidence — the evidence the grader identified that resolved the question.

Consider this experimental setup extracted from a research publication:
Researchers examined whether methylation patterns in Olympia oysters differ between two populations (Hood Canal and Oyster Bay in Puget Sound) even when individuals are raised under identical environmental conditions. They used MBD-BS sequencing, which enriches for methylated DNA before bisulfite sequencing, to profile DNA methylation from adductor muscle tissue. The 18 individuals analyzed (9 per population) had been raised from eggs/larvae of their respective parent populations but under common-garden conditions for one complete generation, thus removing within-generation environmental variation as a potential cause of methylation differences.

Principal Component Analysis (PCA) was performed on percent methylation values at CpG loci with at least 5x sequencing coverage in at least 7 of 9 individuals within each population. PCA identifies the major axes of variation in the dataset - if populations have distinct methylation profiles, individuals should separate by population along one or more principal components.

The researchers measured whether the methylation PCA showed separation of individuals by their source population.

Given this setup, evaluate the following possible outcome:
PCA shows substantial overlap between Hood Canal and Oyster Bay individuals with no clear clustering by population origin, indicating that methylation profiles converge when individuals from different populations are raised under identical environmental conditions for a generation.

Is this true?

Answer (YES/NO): NO